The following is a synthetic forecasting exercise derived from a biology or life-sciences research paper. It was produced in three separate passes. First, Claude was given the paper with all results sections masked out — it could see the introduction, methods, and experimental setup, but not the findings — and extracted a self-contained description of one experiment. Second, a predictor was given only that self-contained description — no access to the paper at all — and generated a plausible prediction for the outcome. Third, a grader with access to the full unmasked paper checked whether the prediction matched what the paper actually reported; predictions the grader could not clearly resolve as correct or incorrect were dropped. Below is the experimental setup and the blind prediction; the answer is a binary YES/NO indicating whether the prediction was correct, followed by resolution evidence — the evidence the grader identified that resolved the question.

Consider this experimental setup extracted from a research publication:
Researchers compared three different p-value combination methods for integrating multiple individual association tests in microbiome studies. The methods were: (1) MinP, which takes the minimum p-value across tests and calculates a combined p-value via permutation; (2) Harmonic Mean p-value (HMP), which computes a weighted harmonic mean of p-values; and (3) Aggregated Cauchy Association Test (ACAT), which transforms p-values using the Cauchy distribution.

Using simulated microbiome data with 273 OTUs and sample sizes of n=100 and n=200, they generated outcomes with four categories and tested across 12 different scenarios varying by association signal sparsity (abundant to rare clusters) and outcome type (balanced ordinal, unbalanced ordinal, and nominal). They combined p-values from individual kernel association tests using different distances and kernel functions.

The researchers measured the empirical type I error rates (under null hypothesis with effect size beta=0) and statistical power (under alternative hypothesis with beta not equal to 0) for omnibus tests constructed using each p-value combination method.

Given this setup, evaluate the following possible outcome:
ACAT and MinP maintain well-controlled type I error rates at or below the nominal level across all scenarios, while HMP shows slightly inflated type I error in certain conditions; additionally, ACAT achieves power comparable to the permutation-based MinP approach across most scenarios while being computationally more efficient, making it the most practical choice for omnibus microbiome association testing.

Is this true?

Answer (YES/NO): NO